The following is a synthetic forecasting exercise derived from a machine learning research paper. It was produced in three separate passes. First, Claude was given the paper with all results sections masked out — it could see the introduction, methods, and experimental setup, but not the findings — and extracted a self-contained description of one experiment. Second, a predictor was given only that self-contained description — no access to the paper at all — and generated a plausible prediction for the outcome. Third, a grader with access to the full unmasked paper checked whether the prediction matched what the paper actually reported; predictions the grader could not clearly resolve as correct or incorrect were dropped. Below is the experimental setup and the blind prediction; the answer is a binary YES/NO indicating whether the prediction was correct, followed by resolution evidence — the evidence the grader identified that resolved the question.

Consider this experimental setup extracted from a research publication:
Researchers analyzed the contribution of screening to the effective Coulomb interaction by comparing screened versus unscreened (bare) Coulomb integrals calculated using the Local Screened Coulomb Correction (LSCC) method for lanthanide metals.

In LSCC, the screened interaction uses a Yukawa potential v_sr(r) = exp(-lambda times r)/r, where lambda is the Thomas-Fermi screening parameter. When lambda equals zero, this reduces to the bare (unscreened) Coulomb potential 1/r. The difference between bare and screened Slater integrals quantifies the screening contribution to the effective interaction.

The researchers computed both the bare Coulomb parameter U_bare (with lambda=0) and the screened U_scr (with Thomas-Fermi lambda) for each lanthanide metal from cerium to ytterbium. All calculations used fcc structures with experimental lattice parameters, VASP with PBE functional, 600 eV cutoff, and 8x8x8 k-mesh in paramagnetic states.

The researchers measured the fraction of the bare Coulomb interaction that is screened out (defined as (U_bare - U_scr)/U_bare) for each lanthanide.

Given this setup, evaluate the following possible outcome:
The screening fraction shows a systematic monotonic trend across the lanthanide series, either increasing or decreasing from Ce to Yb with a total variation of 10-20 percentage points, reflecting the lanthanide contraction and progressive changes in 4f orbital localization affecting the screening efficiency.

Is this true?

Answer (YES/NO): NO